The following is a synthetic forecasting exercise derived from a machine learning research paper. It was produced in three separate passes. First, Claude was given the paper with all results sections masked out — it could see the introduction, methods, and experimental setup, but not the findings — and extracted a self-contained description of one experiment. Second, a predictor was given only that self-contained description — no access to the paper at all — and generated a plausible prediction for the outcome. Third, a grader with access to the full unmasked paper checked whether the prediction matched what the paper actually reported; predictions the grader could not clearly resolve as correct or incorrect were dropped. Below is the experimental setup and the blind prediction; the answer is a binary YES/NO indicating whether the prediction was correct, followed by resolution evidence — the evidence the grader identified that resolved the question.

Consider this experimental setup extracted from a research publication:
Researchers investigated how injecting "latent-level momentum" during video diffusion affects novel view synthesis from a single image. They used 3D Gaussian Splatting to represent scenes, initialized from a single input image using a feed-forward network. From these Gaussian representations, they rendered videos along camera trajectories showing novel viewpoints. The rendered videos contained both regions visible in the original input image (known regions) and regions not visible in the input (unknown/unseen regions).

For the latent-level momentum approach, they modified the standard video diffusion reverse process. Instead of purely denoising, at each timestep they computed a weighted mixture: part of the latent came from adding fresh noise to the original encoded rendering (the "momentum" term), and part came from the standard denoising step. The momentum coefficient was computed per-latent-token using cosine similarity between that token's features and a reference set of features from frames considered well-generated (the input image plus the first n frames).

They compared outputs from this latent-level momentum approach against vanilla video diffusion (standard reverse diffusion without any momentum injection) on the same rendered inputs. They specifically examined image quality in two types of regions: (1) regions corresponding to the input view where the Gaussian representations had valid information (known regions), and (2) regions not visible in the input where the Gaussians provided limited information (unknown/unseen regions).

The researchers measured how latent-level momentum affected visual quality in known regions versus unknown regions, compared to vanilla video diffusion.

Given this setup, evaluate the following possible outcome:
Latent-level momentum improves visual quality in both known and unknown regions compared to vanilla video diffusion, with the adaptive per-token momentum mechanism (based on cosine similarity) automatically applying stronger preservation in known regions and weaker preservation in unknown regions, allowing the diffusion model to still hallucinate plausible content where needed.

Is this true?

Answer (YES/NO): NO